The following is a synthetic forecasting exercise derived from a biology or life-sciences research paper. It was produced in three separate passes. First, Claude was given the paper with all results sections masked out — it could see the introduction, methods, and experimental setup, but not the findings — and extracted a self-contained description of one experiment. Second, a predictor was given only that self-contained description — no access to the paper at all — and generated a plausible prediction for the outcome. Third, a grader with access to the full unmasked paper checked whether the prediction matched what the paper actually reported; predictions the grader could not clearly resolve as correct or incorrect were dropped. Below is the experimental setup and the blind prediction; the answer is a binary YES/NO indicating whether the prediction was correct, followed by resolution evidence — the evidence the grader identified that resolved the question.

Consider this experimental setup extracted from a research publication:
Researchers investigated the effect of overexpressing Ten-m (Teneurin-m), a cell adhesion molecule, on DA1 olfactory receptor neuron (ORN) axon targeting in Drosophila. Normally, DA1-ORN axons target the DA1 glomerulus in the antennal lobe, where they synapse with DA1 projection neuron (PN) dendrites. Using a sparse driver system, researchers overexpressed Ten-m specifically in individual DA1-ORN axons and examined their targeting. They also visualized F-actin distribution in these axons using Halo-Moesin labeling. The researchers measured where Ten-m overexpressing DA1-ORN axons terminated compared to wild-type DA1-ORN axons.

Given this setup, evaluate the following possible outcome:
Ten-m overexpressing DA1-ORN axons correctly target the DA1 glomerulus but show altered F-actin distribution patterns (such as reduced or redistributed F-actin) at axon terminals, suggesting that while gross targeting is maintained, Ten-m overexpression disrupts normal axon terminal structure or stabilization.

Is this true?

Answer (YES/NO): NO